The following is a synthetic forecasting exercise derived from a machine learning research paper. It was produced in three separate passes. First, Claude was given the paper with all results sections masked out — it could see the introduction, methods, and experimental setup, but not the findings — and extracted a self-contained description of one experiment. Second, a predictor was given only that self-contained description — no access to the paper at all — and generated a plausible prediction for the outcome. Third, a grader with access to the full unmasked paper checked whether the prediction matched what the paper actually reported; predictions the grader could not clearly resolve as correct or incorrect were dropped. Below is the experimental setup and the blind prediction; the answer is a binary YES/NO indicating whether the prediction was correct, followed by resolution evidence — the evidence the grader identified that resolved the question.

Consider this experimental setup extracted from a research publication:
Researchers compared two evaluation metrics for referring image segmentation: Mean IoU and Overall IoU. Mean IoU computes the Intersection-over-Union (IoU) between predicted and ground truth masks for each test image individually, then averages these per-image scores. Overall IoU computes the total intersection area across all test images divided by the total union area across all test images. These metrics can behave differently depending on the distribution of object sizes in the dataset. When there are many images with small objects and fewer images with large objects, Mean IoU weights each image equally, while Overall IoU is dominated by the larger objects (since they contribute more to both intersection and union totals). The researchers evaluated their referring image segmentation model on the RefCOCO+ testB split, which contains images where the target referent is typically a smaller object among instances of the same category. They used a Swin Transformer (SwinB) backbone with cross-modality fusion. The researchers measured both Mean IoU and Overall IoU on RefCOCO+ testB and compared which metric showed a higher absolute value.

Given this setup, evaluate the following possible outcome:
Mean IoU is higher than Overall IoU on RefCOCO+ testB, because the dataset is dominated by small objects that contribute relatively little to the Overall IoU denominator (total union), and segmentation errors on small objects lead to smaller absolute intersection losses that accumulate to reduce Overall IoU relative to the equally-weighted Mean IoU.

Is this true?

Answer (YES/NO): YES